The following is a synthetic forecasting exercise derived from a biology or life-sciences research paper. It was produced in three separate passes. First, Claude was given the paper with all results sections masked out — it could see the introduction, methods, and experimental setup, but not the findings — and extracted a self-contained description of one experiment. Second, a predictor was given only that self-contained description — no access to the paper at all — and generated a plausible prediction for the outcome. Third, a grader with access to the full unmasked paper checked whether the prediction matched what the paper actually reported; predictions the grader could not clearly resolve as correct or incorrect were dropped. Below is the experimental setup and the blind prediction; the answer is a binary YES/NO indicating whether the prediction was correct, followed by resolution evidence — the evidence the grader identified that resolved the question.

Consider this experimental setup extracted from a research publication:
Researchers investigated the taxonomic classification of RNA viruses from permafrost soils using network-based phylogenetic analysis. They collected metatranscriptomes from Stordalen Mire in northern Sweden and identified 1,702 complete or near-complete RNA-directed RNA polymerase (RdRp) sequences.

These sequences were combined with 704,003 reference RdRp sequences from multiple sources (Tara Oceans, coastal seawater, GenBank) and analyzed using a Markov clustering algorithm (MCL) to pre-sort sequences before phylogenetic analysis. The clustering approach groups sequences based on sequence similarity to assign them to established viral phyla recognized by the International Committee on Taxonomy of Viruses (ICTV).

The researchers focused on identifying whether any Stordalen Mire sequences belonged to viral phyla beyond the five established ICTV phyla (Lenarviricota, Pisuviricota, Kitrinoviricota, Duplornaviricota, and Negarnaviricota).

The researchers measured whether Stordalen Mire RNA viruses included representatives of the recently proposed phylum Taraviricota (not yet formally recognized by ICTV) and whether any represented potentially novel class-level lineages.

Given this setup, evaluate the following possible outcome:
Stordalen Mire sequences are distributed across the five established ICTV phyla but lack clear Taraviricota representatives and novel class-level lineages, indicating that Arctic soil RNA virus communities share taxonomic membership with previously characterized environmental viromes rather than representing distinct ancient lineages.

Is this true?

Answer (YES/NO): NO